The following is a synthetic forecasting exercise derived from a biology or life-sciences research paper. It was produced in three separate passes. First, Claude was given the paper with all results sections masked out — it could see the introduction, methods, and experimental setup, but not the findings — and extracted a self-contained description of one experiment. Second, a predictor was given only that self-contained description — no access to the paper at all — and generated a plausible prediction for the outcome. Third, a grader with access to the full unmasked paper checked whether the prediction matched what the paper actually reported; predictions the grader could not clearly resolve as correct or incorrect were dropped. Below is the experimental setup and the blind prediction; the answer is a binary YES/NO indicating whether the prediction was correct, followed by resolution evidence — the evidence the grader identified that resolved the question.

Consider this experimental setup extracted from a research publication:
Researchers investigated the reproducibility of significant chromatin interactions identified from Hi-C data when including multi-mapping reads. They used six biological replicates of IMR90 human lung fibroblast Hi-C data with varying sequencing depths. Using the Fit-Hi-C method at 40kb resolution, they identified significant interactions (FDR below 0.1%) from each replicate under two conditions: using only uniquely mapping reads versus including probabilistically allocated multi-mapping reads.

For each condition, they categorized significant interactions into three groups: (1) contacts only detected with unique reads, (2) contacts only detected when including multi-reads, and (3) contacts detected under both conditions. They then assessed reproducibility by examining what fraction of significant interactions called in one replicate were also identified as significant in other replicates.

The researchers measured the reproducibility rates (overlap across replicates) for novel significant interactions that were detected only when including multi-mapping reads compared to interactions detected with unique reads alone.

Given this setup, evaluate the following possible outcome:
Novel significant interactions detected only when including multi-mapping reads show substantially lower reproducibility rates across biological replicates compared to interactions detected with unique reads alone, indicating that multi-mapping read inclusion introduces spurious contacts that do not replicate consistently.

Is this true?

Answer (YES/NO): NO